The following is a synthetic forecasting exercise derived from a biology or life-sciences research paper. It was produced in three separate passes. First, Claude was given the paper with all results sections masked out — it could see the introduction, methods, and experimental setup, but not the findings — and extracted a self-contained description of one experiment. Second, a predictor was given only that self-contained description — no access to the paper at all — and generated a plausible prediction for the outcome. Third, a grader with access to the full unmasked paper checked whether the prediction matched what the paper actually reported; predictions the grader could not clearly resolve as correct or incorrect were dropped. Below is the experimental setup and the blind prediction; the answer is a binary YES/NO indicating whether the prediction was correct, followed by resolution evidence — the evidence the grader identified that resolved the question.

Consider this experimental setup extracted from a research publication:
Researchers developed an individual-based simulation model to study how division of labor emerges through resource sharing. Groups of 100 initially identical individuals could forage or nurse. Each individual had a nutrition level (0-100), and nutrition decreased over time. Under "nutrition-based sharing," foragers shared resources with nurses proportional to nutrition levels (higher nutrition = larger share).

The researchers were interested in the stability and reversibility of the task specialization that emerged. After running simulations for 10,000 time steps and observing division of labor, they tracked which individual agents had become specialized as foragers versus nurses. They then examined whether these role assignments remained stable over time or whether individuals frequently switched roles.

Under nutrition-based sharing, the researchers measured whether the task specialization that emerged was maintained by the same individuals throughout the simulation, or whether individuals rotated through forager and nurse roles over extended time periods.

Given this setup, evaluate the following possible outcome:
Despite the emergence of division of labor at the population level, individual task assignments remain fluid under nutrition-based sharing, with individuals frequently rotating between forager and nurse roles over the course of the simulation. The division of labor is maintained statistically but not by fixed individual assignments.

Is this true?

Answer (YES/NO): NO